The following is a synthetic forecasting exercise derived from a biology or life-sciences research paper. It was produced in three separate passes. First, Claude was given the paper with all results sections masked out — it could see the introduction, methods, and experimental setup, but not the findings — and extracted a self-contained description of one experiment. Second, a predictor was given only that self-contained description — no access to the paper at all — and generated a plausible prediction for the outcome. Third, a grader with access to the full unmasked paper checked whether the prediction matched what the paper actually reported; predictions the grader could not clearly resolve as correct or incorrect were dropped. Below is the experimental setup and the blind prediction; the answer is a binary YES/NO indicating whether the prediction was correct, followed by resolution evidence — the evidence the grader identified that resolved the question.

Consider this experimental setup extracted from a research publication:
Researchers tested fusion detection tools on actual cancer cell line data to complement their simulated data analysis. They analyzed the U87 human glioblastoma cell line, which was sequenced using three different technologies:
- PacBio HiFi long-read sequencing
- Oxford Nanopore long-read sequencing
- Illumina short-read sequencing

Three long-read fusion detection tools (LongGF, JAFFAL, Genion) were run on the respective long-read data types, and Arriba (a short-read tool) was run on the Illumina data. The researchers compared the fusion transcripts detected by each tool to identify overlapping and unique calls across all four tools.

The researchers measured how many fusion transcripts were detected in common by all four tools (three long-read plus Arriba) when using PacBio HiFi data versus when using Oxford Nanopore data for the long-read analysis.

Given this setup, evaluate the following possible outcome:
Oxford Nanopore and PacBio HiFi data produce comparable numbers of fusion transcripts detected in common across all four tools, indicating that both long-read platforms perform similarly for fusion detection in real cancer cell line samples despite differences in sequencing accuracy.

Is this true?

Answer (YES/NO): NO